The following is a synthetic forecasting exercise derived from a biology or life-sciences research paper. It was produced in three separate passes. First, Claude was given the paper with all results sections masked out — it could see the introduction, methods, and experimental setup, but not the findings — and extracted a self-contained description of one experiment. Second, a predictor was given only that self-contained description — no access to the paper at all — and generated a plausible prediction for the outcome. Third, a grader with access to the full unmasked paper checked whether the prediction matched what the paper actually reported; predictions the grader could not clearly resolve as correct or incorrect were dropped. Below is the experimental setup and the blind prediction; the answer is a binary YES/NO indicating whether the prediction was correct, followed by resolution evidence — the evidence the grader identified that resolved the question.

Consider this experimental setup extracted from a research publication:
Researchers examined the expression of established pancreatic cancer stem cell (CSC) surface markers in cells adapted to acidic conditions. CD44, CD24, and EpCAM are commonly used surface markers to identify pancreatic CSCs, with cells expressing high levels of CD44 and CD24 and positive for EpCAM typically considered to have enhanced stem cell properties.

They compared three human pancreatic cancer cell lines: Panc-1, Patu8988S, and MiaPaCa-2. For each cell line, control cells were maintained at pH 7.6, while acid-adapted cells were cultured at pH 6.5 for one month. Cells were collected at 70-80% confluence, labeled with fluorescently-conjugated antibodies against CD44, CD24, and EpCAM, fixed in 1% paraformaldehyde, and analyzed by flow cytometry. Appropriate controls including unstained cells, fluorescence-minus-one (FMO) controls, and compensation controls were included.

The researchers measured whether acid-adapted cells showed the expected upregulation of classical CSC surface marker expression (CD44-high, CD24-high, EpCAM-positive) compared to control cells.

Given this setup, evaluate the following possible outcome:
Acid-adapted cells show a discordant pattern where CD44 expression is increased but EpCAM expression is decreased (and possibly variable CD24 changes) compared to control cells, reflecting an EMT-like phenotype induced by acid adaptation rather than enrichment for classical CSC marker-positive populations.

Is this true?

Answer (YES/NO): NO